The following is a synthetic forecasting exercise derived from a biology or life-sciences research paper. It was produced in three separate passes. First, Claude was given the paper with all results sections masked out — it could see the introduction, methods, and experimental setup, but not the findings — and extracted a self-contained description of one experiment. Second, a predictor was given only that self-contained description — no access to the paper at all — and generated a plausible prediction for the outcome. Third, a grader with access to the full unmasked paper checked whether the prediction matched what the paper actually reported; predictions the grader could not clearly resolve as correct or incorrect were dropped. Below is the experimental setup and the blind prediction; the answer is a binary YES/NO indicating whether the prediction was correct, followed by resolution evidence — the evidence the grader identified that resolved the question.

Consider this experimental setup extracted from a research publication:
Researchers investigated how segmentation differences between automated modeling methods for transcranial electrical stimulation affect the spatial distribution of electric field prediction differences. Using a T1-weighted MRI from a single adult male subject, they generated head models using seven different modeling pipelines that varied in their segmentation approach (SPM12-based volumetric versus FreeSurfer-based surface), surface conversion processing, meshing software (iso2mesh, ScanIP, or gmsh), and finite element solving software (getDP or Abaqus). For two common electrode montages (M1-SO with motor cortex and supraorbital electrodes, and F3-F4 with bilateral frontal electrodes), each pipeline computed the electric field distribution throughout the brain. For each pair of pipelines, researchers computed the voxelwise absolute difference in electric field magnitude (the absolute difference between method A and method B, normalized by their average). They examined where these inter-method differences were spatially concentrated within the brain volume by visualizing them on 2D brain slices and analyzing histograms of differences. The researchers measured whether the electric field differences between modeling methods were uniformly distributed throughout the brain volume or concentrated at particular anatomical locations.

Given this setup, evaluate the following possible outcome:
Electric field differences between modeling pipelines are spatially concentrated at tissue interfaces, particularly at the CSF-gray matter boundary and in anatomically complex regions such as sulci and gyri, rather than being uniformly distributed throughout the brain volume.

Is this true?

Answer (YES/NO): YES